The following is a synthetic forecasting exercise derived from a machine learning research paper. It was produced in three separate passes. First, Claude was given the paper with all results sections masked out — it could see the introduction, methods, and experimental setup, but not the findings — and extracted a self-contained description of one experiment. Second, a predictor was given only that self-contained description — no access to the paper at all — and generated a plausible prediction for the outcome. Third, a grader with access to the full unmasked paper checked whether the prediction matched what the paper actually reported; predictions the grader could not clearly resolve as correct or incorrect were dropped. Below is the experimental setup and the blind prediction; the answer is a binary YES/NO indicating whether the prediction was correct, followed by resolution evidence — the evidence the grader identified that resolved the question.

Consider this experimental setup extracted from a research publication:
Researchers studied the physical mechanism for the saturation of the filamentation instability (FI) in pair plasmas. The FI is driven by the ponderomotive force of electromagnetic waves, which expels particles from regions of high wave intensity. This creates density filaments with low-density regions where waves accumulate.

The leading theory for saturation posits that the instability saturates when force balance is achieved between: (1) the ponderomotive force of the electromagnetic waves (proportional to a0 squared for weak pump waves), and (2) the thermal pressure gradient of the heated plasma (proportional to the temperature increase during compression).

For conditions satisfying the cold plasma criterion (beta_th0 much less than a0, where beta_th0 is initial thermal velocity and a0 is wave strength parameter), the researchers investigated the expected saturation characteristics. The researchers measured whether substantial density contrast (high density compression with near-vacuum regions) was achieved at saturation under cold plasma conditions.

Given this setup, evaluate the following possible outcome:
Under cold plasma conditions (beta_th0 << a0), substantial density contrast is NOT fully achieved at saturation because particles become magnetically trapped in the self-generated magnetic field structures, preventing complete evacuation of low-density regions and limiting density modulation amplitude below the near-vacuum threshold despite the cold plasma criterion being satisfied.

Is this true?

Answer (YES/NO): NO